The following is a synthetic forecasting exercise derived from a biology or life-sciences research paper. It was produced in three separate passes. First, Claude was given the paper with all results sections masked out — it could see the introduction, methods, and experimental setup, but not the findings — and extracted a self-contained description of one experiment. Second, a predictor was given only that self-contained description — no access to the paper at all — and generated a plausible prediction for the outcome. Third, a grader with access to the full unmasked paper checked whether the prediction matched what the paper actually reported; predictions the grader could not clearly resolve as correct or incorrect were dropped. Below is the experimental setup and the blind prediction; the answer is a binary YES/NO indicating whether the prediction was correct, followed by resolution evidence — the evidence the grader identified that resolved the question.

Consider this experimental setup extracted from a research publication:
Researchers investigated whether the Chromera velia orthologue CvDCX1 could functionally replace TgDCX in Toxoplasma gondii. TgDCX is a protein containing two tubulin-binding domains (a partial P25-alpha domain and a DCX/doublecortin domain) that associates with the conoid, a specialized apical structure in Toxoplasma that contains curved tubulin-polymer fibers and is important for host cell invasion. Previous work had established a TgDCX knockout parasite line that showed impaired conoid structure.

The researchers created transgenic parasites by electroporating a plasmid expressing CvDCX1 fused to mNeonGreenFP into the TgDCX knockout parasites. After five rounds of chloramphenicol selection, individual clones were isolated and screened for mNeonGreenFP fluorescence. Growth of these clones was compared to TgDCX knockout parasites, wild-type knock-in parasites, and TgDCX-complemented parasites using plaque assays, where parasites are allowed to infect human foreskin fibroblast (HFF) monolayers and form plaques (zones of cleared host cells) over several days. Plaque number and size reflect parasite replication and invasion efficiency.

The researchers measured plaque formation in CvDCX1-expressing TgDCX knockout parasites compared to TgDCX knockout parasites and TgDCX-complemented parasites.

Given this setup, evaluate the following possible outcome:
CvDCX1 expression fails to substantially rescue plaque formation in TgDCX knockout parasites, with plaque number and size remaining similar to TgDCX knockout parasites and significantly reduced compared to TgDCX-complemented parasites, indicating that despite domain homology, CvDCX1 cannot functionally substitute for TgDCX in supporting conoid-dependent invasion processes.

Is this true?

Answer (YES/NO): YES